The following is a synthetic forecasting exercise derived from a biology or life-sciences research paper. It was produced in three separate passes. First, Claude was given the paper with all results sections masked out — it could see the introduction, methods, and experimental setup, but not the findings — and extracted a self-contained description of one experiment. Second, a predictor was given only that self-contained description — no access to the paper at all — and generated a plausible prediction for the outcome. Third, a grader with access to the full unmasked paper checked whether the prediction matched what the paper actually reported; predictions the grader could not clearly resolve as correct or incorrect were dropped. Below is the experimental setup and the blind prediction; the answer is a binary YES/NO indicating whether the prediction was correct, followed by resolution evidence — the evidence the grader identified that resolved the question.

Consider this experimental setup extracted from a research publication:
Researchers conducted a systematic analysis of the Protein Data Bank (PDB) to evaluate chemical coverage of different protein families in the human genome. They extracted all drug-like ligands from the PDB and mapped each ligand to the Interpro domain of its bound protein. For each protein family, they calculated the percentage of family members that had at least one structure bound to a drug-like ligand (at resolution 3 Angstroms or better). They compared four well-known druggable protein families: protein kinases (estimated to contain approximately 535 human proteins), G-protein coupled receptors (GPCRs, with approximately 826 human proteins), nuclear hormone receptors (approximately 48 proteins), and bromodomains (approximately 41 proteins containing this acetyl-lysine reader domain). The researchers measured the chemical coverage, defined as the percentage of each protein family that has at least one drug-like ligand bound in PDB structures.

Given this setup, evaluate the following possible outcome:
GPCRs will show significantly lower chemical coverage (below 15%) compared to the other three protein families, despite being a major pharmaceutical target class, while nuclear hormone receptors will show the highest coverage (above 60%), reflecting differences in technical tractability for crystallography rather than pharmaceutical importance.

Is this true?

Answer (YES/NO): NO